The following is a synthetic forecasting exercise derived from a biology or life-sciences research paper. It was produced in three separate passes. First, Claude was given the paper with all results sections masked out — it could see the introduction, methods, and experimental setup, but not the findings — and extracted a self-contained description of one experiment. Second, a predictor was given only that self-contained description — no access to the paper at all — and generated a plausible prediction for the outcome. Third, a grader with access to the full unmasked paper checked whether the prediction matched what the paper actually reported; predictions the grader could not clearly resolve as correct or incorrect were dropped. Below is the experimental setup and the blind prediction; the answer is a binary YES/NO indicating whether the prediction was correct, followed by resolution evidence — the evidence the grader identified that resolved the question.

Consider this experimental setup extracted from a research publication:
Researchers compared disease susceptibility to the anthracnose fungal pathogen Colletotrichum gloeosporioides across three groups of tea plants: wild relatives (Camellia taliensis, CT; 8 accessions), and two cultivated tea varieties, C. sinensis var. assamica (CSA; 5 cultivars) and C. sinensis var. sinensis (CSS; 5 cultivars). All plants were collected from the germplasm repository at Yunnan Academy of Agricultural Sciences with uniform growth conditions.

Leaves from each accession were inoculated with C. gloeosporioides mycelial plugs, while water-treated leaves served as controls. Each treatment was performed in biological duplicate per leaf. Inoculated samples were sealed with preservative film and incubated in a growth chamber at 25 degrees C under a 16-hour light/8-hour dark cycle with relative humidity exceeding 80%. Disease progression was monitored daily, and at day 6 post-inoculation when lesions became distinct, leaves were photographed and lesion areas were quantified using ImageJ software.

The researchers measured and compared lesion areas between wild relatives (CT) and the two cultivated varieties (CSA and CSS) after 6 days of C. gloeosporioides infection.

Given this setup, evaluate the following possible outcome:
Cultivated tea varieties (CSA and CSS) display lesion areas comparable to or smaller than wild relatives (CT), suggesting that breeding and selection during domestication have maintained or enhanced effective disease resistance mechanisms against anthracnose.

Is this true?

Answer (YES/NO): YES